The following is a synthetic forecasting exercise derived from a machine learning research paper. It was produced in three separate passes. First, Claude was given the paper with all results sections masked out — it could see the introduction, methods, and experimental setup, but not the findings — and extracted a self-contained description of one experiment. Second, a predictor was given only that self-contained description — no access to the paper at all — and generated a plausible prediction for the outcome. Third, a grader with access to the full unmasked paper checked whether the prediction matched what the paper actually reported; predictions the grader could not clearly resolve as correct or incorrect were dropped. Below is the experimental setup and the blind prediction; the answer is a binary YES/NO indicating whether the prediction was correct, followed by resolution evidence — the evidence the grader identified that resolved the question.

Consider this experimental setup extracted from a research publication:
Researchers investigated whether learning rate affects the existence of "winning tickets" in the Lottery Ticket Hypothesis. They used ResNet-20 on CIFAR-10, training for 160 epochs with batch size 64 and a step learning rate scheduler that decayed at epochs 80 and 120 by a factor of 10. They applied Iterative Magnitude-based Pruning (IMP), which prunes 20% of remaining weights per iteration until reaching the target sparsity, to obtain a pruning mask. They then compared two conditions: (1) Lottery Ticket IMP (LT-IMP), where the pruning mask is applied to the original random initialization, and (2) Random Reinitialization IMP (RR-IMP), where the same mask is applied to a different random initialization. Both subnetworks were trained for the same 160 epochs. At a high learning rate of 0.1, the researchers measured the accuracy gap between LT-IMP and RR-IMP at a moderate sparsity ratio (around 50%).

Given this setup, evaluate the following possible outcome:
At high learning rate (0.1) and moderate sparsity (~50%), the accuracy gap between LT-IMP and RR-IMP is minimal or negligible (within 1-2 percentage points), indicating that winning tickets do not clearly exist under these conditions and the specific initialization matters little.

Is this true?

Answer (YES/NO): YES